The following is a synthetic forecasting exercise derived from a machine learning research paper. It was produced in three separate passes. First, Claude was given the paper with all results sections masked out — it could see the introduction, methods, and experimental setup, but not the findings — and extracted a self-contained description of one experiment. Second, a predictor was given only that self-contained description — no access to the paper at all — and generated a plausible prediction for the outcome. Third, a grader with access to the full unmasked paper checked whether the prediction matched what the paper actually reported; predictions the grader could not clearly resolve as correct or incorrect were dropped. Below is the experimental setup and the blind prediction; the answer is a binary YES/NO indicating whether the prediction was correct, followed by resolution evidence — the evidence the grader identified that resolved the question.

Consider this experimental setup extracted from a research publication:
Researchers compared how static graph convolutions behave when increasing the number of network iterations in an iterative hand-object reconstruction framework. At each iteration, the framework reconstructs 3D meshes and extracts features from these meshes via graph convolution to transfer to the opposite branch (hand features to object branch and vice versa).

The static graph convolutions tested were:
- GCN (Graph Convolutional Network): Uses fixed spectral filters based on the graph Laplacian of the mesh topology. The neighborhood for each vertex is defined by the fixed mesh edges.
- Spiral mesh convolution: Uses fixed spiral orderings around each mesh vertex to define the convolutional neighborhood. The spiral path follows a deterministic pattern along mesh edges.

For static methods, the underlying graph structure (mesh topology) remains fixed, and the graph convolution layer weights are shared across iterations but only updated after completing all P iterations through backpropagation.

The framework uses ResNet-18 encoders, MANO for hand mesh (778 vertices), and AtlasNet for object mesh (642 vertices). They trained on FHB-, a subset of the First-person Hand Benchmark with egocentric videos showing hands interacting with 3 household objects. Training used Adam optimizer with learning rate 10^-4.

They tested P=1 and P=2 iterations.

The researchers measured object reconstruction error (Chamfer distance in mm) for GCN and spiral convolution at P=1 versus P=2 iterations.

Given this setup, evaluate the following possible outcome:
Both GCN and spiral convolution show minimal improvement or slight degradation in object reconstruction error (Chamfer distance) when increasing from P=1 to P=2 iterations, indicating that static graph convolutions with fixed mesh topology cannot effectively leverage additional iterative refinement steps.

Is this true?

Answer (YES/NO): YES